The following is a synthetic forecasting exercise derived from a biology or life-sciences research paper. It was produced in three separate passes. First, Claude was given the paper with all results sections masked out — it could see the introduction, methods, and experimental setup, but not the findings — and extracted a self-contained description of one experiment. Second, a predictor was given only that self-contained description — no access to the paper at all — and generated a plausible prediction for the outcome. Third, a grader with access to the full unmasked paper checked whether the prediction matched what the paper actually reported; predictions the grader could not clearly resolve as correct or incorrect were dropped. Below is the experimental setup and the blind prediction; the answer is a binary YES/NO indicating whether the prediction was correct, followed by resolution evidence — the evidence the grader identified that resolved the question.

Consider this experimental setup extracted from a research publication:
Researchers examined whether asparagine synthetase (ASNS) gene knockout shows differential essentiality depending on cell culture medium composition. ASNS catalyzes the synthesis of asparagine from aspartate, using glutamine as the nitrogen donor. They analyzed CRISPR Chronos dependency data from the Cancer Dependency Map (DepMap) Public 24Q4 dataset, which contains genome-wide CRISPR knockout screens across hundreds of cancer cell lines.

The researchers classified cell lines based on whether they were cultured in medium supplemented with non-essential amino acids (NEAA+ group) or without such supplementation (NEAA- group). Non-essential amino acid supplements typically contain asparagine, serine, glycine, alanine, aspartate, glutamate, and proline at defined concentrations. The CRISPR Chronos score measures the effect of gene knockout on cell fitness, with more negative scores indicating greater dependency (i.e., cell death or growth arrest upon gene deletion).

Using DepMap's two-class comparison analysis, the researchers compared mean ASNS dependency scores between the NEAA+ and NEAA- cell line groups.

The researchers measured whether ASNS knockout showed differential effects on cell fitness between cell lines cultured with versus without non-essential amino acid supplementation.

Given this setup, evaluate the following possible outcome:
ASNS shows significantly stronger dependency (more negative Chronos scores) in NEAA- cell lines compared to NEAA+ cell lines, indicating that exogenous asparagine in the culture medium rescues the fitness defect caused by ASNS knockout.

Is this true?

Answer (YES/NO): YES